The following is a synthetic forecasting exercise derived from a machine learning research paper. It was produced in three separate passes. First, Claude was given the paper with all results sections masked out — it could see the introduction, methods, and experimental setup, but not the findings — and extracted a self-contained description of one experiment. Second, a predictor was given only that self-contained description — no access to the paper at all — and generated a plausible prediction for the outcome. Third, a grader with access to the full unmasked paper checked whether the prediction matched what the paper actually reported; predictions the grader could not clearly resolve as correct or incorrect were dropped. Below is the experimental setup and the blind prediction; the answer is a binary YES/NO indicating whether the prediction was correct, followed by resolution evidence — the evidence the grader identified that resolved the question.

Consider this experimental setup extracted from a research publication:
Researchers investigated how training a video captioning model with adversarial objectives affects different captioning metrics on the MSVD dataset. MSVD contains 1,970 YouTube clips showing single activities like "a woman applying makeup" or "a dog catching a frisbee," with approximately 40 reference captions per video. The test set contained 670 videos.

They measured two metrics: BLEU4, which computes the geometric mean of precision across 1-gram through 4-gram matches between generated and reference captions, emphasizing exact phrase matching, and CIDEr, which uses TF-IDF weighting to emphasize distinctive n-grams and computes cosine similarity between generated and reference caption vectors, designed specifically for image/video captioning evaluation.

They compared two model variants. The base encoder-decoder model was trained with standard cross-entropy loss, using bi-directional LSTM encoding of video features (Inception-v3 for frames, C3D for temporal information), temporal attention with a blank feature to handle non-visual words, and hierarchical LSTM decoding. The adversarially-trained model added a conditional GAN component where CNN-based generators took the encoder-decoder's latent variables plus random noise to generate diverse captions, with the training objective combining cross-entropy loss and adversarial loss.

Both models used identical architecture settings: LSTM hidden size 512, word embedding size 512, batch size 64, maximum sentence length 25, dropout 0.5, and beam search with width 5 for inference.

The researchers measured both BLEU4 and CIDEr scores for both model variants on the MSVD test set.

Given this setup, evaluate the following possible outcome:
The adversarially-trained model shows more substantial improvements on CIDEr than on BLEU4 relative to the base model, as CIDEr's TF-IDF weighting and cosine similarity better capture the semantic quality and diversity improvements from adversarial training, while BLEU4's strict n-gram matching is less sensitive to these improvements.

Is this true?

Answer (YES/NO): NO